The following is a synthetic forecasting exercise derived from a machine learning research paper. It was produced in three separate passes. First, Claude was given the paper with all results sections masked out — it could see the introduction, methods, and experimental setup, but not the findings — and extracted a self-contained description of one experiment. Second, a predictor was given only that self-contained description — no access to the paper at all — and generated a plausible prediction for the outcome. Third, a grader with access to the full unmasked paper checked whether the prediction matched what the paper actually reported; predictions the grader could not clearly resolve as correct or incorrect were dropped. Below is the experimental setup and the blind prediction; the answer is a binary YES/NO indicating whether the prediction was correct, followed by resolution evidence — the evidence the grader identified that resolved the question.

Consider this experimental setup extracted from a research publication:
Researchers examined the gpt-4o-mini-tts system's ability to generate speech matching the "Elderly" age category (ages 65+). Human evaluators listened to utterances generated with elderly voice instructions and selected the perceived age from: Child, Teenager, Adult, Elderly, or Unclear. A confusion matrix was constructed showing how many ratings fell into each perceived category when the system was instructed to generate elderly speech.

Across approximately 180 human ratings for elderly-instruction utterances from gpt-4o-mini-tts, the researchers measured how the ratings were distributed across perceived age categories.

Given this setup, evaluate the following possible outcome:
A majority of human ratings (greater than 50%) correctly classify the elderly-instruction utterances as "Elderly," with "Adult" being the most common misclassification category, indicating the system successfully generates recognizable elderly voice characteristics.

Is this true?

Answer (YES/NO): NO